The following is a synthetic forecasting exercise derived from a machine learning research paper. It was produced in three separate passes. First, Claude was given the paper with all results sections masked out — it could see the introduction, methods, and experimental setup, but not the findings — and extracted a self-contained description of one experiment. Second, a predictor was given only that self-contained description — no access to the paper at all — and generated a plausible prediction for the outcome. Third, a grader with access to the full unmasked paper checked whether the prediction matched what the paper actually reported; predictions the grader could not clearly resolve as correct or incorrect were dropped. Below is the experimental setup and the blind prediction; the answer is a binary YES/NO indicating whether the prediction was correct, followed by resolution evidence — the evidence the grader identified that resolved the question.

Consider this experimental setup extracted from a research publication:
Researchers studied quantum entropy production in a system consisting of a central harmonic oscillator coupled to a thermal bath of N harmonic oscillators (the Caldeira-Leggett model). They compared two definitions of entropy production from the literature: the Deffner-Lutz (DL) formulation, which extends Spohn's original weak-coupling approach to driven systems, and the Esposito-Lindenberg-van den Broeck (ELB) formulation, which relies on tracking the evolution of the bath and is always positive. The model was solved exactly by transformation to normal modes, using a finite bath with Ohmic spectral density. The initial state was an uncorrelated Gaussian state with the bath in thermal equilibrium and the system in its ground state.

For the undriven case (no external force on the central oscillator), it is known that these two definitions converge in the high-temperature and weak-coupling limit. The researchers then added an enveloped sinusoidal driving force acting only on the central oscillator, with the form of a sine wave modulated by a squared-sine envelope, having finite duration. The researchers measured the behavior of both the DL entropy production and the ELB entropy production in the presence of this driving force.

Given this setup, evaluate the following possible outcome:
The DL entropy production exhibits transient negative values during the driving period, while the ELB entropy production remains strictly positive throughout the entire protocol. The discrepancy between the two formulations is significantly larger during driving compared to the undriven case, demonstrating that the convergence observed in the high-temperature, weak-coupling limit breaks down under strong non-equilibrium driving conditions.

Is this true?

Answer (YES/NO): NO